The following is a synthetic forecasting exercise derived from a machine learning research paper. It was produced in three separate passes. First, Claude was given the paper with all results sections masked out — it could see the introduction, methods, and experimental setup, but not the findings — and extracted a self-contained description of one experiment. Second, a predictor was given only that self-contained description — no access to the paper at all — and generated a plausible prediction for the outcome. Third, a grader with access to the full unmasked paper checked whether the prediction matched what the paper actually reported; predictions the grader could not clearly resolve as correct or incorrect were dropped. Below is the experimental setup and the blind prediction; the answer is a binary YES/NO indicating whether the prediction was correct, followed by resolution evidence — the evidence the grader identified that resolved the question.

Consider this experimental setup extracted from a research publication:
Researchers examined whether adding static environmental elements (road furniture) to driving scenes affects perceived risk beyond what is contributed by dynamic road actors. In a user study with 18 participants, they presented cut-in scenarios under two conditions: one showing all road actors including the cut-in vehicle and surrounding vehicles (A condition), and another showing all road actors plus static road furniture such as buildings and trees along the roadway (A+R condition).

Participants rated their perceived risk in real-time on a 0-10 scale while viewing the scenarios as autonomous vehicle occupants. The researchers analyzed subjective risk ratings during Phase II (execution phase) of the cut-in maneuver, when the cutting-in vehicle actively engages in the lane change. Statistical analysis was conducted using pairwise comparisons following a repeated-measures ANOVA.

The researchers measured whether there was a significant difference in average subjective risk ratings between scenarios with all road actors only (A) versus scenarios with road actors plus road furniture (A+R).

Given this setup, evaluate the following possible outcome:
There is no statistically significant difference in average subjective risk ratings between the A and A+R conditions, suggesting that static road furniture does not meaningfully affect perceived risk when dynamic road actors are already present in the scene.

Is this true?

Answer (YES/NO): YES